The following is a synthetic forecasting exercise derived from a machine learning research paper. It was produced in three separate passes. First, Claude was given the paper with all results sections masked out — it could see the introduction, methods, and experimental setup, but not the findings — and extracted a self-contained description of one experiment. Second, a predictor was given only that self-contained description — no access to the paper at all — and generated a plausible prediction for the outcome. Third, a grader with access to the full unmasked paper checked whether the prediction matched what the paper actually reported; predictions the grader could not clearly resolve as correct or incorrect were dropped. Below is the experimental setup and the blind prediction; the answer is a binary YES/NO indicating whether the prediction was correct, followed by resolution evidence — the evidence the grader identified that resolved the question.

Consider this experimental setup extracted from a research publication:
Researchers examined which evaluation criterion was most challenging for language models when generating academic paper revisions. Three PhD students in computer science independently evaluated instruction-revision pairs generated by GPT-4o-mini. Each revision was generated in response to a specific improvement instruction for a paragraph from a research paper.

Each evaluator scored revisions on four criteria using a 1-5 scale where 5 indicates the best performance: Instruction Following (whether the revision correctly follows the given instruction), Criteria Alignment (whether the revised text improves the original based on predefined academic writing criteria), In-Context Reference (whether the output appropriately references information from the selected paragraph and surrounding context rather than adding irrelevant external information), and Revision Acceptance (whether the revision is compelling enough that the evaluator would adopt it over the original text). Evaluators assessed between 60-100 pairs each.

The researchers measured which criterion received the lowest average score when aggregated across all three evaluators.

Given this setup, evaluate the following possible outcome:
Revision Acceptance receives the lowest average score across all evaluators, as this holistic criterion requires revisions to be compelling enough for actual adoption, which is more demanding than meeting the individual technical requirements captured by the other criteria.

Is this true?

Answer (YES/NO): YES